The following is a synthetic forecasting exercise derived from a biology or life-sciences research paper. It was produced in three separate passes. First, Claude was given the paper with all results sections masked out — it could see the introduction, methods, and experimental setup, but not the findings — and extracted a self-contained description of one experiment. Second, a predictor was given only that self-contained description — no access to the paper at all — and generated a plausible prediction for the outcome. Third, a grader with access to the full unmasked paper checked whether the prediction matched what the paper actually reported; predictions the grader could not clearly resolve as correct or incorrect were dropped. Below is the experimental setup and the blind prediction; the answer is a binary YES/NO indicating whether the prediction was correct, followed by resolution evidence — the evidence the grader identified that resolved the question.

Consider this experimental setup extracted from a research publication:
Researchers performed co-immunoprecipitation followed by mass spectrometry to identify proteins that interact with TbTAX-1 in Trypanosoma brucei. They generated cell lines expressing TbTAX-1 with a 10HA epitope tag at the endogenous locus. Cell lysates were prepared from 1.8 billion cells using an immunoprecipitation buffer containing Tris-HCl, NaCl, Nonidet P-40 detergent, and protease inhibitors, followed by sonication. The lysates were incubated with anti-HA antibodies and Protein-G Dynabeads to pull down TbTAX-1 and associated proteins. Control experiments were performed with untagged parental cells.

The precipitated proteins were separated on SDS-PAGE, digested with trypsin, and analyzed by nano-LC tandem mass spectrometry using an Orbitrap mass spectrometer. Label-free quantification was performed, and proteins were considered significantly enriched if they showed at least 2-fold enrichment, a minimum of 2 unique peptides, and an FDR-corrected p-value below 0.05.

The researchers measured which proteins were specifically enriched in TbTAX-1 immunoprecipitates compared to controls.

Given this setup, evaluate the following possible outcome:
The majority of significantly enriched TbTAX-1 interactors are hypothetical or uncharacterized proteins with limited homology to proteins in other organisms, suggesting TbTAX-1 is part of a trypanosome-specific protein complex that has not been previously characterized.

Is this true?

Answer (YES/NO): NO